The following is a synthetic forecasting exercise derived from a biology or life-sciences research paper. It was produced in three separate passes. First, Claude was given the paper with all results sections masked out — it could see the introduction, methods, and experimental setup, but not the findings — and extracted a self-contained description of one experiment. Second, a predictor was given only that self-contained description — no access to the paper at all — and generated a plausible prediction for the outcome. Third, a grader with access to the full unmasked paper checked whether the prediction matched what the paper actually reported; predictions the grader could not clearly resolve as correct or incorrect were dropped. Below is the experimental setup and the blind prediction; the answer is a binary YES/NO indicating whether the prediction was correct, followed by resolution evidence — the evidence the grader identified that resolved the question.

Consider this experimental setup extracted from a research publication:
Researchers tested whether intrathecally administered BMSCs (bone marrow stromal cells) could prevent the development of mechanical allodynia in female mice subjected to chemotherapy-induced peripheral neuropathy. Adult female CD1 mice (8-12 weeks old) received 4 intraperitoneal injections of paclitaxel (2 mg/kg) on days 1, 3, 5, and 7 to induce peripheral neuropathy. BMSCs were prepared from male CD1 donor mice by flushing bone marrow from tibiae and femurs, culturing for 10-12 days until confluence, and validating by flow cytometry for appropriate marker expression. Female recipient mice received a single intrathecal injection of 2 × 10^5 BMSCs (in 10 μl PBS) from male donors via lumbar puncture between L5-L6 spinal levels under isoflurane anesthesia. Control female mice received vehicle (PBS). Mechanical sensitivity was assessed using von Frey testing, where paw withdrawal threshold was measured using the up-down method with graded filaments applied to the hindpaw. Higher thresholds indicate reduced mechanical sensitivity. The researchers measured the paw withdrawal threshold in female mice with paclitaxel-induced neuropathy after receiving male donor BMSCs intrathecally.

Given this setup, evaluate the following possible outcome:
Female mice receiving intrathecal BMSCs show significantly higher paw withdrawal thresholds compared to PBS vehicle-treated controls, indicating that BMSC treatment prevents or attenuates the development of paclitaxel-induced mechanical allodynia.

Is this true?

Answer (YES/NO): NO